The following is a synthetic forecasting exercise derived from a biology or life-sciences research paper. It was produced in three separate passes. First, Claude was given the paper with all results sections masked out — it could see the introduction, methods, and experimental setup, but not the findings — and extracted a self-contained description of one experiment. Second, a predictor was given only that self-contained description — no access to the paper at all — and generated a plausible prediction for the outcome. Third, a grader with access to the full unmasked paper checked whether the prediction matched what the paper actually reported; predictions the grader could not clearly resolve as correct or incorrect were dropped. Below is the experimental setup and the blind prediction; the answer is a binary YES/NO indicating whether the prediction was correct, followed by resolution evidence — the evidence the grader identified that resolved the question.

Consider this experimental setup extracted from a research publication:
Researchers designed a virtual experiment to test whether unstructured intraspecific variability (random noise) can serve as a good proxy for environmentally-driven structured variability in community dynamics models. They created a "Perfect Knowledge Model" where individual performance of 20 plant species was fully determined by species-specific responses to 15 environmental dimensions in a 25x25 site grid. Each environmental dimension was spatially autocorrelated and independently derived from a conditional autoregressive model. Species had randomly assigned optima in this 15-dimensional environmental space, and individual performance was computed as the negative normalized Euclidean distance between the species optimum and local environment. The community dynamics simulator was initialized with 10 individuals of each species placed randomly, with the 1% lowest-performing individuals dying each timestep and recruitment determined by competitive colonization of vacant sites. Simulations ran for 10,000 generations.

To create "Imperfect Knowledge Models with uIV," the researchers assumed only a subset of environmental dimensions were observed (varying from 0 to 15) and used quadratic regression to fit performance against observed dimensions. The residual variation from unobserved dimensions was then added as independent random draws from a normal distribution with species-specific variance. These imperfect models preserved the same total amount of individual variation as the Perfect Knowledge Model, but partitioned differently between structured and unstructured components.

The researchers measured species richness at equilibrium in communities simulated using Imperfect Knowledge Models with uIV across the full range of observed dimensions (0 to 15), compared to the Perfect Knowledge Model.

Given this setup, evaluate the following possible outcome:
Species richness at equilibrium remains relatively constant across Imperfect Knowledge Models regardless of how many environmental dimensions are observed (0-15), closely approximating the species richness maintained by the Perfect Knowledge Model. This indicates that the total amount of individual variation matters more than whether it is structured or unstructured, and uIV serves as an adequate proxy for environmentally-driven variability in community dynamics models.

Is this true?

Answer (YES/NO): NO